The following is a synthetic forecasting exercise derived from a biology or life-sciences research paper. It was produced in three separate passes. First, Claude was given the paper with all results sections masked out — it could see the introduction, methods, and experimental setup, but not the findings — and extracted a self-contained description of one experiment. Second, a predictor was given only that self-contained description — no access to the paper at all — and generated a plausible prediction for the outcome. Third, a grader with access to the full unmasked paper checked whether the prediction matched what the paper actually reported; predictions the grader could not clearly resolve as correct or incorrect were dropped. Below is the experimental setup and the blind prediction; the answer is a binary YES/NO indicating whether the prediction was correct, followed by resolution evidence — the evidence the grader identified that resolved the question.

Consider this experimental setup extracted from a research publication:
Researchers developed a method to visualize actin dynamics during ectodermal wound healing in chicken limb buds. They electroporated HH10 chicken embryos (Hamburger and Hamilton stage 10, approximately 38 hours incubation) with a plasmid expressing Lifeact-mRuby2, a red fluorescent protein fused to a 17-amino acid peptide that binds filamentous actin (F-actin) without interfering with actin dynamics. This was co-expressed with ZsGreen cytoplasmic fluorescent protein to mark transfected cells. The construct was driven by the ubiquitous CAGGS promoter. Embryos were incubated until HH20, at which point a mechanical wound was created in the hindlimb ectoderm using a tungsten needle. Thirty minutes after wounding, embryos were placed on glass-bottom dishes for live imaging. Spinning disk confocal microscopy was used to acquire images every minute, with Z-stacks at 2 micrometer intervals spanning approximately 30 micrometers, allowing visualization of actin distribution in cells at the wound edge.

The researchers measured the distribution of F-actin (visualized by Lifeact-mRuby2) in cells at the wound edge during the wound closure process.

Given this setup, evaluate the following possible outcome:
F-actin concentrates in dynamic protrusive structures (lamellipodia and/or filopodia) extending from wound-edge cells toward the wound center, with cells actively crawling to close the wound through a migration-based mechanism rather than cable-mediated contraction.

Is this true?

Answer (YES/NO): NO